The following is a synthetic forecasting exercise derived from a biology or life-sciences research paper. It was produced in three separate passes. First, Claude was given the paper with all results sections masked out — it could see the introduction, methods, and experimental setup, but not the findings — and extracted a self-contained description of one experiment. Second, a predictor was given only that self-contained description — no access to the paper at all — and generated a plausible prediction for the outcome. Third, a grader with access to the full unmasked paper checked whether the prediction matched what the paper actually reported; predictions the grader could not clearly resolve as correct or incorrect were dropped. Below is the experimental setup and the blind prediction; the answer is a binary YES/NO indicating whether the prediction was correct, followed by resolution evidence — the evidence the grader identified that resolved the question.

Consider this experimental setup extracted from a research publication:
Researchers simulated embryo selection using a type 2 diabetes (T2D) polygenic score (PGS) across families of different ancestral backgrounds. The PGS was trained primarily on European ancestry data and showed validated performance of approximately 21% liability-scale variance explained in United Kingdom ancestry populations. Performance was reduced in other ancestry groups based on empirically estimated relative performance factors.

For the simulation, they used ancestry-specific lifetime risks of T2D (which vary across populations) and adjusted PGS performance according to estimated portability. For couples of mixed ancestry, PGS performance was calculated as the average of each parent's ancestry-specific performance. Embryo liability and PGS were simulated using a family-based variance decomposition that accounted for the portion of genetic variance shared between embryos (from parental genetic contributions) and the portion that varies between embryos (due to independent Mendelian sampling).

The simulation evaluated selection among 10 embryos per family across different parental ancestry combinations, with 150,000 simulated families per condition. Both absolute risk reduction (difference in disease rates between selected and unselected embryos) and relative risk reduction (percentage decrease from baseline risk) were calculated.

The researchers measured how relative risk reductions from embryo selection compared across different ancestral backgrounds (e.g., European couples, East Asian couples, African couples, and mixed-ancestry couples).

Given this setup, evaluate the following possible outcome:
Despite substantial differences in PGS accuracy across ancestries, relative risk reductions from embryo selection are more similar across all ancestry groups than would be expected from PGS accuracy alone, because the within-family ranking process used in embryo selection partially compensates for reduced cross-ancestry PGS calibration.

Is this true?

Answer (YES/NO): YES